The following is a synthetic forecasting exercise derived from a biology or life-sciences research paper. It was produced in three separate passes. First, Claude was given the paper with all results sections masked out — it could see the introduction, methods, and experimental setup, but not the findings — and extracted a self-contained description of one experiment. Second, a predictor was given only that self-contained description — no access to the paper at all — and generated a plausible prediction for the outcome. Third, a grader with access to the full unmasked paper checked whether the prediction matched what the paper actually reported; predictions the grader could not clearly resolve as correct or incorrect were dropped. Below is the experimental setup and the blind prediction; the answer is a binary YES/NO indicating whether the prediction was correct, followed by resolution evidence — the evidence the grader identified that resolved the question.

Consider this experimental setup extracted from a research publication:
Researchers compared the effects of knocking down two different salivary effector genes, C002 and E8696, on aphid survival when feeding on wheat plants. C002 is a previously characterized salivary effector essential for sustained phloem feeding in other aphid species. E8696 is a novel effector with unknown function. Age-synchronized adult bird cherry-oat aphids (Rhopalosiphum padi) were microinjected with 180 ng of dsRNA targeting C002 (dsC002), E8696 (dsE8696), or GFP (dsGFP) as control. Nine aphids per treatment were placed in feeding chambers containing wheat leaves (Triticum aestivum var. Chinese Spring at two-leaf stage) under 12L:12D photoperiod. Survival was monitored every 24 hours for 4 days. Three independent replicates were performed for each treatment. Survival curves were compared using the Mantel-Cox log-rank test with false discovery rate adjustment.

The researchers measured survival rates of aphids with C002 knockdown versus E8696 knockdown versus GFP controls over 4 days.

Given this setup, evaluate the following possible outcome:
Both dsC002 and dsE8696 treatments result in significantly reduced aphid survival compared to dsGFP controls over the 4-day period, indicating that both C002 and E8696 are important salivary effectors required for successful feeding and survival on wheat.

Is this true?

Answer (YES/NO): YES